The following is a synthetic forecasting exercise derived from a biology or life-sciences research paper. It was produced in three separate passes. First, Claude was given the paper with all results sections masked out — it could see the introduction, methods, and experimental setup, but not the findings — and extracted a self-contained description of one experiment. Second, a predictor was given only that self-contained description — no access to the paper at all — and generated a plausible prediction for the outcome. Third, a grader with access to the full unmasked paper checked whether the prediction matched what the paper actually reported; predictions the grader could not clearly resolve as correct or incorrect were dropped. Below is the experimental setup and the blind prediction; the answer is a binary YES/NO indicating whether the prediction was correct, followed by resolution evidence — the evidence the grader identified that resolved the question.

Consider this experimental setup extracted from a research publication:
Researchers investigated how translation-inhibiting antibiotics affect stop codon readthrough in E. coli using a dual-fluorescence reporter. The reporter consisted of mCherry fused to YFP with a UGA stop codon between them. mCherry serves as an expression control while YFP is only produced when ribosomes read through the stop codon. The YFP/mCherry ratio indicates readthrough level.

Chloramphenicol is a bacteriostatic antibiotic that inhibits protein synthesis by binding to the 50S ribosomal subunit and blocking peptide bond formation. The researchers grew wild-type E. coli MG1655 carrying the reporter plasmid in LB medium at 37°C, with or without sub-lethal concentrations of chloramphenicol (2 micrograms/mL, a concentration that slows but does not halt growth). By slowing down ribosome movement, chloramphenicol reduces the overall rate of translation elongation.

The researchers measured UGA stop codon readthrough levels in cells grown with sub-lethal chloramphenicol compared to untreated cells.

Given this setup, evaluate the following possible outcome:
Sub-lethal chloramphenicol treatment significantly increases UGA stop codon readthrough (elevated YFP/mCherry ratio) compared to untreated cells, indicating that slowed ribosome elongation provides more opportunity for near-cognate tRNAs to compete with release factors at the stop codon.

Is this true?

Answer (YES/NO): YES